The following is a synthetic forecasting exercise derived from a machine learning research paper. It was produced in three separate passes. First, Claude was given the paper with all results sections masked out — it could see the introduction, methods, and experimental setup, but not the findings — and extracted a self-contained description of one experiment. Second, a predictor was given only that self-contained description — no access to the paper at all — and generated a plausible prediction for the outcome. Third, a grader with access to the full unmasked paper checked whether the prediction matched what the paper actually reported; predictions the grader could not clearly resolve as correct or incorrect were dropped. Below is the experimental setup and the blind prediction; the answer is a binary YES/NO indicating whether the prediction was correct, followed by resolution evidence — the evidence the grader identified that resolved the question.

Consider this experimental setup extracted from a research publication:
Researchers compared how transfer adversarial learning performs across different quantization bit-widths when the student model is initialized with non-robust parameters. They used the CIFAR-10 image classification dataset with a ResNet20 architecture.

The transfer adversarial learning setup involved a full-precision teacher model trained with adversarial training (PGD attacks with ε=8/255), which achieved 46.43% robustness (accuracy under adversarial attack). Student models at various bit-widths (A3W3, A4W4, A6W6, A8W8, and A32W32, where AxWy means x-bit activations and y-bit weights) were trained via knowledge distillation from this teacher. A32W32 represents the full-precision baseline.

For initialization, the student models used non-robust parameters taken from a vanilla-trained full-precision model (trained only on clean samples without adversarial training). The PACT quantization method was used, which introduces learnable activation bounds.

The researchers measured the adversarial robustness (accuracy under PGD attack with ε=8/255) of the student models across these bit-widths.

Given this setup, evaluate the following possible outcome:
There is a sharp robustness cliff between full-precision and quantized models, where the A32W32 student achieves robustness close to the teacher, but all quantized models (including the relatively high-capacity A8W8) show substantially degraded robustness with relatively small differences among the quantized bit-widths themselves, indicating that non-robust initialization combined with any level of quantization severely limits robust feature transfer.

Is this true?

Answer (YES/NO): NO